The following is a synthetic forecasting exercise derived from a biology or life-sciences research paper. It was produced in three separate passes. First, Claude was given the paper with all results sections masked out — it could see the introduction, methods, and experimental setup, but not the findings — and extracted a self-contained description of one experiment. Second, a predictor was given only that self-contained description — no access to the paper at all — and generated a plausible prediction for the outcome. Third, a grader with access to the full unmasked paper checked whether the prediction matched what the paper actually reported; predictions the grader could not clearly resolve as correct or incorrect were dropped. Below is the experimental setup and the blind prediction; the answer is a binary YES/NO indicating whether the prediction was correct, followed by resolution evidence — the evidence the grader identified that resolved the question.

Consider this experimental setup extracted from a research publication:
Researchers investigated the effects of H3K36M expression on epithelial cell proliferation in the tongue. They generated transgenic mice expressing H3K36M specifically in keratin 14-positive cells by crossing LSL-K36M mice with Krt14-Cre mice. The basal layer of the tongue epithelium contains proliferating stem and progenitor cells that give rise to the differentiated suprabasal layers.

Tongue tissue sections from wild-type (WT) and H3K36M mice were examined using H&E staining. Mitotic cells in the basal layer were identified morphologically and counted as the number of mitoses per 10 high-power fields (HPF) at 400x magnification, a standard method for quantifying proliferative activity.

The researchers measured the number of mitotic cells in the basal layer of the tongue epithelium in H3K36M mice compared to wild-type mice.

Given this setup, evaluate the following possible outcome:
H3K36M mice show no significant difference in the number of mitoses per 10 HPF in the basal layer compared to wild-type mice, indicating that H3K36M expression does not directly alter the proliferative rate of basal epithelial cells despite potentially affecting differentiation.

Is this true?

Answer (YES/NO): NO